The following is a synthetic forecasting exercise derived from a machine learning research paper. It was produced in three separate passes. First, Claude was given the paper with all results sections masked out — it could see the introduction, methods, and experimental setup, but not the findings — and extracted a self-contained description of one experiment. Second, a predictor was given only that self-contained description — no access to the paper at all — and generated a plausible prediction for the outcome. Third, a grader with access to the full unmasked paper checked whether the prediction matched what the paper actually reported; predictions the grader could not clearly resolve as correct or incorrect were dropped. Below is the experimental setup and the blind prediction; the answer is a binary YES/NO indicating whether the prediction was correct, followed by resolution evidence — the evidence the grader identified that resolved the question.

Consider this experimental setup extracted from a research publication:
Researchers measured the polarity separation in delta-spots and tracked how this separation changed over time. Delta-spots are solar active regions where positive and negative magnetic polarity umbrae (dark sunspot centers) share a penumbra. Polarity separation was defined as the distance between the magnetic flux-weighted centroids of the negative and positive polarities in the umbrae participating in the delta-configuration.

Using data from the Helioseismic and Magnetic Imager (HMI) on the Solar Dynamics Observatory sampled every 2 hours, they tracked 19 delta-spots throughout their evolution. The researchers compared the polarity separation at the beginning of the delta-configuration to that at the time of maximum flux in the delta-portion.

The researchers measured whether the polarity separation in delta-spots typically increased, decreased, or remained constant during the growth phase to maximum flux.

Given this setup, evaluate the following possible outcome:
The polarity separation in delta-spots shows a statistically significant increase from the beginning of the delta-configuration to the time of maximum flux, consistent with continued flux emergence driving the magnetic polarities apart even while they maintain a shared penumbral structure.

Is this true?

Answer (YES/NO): NO